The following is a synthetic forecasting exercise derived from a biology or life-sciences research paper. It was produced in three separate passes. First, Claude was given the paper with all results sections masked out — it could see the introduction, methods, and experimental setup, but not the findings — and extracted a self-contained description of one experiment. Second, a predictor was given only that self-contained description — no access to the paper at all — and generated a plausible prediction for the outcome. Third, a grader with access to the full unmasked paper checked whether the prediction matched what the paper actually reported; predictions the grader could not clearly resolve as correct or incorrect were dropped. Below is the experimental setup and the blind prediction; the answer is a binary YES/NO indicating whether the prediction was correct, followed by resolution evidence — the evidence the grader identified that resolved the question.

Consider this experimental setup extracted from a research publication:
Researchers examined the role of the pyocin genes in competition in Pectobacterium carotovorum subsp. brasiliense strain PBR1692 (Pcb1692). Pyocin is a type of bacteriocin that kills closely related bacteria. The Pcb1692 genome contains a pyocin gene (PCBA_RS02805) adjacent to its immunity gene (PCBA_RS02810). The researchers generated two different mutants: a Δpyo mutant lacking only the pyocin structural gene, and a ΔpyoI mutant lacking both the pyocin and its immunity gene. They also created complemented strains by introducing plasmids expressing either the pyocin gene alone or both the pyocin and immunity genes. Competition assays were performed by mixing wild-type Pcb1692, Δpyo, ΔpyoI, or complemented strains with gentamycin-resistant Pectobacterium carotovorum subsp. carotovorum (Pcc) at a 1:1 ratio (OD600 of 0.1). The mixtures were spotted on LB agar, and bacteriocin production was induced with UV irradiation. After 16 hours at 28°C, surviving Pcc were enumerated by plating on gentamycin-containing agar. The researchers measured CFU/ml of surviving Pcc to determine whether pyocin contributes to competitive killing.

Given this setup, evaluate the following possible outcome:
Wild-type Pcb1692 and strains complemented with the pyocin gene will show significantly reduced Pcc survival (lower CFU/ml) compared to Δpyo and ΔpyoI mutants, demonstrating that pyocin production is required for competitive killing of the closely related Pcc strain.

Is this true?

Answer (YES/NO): NO